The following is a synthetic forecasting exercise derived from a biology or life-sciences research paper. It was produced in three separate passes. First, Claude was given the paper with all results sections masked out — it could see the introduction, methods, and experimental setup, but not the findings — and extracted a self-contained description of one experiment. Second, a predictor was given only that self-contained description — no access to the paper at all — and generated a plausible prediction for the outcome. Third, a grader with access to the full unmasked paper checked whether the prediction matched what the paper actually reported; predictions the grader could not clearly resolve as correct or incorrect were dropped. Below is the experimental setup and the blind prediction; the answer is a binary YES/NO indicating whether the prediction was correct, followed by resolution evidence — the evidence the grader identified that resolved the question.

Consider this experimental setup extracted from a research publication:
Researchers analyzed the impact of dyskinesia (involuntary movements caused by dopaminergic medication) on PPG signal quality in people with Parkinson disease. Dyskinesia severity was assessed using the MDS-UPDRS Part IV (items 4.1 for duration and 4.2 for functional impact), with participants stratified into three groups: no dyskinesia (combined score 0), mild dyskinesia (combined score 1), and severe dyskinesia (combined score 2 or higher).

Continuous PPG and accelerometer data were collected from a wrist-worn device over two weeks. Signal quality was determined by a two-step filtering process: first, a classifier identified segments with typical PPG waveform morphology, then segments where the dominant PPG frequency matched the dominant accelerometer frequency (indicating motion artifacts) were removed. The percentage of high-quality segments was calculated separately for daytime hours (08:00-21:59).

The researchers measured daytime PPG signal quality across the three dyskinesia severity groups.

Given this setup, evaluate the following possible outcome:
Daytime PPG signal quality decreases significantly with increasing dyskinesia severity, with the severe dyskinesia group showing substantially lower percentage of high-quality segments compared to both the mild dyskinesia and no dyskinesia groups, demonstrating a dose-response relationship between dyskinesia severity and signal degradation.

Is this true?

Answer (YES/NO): NO